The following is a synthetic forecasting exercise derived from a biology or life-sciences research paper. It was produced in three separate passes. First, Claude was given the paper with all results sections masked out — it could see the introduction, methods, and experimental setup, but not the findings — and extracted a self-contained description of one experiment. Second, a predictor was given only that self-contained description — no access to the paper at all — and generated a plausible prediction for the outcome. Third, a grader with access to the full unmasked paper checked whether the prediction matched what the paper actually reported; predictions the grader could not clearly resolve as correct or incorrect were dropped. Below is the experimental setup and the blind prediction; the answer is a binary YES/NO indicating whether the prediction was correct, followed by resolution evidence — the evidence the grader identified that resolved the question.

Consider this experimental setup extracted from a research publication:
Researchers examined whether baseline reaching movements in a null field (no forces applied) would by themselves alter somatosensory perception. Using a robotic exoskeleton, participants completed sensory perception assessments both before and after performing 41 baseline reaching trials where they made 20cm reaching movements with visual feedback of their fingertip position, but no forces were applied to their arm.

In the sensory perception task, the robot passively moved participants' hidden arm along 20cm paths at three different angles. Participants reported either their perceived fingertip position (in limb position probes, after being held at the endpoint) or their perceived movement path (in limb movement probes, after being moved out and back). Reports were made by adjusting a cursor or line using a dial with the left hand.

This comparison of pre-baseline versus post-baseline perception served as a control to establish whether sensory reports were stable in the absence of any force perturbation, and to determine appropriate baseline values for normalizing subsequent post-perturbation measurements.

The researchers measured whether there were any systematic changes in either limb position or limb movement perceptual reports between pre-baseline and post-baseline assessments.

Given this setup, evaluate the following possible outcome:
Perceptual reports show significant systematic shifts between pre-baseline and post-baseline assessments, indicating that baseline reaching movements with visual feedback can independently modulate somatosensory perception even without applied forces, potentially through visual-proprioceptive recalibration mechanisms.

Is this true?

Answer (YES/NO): NO